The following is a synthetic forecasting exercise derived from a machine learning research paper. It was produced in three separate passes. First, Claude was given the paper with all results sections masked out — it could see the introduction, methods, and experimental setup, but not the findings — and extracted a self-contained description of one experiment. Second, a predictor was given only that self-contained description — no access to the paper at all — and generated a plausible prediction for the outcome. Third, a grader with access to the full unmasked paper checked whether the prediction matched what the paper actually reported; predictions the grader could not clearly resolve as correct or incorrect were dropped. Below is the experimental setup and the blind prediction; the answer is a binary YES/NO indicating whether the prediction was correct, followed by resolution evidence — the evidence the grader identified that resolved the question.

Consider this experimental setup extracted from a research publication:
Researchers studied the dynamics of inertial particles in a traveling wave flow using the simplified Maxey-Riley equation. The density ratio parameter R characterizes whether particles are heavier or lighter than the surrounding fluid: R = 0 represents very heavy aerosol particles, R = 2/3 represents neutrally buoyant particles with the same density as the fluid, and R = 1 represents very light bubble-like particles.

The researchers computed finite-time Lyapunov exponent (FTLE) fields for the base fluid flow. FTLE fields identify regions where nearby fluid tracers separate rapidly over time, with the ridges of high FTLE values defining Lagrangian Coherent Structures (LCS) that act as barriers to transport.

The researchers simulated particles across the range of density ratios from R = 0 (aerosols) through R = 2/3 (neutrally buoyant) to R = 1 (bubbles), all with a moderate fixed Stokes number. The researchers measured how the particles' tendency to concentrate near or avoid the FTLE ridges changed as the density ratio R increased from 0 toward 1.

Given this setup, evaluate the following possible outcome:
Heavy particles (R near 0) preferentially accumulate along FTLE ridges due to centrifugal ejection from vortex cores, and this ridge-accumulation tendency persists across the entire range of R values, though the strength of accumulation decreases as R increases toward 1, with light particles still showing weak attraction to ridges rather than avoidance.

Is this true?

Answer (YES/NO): NO